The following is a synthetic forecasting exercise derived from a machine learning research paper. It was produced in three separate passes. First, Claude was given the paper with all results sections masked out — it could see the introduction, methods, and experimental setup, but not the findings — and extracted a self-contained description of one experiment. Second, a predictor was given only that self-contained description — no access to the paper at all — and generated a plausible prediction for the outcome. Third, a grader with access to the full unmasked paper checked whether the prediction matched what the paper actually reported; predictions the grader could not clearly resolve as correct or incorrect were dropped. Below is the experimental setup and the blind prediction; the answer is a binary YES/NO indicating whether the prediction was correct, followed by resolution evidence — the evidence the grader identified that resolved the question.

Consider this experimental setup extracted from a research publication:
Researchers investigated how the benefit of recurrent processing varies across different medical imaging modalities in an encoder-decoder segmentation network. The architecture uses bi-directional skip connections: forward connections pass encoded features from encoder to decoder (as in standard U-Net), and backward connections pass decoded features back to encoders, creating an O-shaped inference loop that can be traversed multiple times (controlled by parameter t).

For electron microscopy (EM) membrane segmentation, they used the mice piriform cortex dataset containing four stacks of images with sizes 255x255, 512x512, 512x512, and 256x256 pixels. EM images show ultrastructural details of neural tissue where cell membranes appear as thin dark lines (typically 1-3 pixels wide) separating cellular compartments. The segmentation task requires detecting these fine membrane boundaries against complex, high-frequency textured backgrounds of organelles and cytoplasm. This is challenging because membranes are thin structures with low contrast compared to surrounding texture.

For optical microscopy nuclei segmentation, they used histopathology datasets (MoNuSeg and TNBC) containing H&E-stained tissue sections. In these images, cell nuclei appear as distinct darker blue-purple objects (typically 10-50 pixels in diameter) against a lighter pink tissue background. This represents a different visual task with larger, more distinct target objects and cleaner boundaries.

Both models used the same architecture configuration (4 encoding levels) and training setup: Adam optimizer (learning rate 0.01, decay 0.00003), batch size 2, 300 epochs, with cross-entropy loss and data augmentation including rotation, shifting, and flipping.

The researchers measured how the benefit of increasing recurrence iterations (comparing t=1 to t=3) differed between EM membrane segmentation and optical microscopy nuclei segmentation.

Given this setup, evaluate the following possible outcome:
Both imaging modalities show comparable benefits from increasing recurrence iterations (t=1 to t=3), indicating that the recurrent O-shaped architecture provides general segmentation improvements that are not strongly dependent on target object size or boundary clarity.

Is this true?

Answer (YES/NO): NO